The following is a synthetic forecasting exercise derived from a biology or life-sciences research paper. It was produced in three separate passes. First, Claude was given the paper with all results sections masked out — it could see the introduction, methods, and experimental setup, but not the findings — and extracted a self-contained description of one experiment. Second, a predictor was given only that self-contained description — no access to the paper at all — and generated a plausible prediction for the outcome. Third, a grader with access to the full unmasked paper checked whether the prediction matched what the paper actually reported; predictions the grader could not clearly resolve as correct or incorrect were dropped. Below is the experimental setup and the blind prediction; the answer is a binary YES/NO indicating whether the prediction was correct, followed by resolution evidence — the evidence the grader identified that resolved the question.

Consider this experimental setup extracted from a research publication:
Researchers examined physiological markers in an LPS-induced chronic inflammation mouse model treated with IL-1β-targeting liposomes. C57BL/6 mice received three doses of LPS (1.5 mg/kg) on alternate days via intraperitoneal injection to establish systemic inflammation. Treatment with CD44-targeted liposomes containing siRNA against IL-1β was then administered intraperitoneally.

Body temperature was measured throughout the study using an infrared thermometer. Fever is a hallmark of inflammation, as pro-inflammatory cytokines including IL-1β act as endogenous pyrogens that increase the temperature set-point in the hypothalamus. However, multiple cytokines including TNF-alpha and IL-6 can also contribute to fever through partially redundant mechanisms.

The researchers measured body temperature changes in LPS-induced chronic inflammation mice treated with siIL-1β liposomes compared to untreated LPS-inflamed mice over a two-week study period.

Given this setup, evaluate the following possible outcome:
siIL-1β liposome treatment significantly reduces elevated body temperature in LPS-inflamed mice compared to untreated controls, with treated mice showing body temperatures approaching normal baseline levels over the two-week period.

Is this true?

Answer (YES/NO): NO